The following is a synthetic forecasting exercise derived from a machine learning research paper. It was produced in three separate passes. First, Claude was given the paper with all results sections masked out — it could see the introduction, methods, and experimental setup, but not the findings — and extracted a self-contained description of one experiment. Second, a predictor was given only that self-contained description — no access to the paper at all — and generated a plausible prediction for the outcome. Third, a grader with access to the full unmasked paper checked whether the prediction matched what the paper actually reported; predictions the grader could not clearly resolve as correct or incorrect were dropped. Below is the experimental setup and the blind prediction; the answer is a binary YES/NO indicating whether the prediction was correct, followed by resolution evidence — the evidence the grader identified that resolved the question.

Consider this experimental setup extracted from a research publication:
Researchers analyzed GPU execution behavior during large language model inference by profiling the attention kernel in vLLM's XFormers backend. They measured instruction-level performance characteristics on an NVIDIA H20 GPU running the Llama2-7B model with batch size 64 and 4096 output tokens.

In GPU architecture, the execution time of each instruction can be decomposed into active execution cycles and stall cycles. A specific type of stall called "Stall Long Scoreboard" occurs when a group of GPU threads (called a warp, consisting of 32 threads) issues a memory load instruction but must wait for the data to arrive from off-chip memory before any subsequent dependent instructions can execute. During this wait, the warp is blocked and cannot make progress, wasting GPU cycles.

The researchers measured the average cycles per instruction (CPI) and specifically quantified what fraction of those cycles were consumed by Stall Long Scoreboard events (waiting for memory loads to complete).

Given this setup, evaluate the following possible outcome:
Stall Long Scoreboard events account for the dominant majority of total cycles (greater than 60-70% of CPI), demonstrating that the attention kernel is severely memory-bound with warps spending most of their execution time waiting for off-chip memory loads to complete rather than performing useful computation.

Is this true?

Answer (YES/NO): YES